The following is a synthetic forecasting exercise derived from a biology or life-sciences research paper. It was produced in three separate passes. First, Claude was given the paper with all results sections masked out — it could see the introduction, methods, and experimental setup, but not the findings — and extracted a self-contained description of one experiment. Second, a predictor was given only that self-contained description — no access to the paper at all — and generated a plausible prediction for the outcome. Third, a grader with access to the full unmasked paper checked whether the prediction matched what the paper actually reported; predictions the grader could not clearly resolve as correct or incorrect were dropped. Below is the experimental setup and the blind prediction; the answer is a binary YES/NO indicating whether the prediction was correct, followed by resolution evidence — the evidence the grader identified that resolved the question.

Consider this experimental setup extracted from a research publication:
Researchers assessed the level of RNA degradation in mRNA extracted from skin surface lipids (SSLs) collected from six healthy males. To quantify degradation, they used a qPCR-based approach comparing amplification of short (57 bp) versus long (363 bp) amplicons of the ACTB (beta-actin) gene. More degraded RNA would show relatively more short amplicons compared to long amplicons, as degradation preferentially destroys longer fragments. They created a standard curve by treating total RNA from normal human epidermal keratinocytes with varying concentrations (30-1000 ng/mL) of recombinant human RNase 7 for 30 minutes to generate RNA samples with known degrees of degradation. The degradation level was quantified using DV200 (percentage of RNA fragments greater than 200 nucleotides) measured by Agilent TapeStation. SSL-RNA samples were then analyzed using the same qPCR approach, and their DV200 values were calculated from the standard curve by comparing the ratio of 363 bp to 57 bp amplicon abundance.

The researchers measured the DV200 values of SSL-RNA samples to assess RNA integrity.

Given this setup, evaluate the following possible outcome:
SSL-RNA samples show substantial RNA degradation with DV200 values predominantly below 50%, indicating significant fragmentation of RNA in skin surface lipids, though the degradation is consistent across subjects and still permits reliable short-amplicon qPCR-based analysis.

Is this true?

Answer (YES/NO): NO